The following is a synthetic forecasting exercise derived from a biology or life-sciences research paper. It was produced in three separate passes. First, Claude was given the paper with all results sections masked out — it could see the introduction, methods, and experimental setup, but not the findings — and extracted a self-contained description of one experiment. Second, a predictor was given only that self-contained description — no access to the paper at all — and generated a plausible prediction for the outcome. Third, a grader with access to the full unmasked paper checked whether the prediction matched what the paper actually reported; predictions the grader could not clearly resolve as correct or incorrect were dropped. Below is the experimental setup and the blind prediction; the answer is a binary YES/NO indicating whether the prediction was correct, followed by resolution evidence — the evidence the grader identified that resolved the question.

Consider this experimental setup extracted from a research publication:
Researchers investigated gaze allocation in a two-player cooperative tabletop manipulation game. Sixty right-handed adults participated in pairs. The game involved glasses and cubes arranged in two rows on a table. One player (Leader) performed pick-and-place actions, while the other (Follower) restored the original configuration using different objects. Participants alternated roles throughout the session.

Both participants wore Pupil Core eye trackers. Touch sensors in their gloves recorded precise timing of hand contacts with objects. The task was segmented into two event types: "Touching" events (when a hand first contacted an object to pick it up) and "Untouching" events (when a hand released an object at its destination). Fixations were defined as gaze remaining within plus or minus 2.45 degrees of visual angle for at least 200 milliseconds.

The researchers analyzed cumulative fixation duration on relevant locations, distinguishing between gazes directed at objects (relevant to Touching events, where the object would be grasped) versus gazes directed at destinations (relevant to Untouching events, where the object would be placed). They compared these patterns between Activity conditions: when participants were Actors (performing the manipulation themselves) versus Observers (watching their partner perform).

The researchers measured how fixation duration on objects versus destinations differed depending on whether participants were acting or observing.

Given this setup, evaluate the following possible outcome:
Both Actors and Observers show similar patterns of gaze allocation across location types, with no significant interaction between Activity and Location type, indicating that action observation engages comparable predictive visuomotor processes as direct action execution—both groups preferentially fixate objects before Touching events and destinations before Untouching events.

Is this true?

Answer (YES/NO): NO